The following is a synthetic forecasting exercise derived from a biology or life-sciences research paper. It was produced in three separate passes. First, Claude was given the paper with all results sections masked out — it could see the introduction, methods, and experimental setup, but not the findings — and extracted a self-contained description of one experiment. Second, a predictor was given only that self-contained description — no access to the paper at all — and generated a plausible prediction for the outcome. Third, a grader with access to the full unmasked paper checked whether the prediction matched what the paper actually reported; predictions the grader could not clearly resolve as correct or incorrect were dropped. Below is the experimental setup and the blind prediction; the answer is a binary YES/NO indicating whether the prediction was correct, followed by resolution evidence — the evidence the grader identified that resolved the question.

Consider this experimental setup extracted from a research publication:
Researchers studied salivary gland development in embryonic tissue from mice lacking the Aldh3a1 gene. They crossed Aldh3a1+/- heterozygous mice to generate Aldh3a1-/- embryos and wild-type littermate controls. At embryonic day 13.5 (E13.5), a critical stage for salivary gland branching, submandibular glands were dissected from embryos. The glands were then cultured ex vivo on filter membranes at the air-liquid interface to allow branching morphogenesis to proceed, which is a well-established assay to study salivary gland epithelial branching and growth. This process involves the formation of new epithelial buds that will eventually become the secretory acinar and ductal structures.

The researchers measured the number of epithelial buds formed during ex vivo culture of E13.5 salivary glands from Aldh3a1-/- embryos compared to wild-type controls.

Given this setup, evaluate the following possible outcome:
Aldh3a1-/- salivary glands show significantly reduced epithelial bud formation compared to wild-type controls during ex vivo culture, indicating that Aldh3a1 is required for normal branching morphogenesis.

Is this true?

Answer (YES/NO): YES